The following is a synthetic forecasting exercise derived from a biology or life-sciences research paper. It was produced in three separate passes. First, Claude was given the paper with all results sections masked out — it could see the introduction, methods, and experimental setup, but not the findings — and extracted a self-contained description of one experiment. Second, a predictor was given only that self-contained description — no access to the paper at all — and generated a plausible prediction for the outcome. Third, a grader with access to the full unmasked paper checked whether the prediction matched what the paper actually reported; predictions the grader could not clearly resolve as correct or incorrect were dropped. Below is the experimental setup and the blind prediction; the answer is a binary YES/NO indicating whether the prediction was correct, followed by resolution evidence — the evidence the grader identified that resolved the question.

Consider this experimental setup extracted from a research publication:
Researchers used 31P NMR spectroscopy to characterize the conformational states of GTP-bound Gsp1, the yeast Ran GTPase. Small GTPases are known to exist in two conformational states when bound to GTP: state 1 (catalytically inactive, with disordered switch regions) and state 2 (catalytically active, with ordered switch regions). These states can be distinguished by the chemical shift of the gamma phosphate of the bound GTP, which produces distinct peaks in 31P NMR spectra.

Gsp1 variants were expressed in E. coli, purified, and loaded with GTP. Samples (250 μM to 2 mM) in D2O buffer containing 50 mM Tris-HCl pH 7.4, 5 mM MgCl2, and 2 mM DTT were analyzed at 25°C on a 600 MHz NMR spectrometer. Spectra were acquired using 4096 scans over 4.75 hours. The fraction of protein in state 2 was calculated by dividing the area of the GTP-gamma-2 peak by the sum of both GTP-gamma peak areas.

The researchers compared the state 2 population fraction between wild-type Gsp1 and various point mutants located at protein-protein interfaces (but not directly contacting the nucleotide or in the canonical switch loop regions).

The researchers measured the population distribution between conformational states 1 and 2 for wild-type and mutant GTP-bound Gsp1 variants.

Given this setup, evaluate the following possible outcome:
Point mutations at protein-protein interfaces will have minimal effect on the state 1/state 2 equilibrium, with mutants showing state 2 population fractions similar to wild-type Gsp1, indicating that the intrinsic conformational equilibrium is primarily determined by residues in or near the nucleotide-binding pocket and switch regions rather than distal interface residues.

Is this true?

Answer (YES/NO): NO